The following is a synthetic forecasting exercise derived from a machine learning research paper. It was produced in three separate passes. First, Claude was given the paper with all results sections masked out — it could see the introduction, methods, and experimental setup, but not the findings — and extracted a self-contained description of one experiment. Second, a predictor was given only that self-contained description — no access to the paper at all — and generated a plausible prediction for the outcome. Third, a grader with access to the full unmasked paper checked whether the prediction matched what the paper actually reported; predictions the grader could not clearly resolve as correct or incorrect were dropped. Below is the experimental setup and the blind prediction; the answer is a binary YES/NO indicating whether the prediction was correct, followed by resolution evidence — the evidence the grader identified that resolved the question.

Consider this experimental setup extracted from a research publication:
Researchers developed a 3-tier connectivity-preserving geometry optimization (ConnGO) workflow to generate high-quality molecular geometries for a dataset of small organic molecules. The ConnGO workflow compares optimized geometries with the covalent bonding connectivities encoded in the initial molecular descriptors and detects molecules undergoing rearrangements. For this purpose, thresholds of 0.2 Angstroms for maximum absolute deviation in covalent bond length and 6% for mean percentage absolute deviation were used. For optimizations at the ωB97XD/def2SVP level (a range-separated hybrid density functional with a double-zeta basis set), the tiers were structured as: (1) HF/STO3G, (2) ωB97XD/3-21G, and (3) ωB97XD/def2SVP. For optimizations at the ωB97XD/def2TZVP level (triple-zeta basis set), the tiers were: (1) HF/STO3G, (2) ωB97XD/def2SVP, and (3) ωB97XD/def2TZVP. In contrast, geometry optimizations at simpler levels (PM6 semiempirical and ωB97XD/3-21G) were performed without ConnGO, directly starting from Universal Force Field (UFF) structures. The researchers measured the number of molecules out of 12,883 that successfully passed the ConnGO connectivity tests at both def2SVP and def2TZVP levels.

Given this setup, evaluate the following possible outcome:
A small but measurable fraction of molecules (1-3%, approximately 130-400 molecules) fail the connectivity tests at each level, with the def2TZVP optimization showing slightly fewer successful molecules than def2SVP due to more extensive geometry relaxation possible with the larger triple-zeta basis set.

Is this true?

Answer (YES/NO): NO